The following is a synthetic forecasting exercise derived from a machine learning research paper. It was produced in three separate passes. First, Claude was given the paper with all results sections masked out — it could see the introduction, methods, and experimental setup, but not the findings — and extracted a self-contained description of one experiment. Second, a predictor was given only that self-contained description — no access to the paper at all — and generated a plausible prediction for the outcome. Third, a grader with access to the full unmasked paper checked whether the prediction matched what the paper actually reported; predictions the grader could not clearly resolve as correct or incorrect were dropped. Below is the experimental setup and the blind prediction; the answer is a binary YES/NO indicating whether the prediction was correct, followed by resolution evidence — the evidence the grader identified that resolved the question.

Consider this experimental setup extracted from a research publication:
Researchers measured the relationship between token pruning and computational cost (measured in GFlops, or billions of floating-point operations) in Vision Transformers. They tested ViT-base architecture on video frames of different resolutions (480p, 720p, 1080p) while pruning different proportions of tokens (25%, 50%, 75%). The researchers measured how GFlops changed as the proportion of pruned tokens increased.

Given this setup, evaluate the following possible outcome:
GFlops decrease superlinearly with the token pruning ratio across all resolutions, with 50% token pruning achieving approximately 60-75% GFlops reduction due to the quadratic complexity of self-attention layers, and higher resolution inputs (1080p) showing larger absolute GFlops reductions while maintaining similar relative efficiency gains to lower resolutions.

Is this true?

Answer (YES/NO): NO